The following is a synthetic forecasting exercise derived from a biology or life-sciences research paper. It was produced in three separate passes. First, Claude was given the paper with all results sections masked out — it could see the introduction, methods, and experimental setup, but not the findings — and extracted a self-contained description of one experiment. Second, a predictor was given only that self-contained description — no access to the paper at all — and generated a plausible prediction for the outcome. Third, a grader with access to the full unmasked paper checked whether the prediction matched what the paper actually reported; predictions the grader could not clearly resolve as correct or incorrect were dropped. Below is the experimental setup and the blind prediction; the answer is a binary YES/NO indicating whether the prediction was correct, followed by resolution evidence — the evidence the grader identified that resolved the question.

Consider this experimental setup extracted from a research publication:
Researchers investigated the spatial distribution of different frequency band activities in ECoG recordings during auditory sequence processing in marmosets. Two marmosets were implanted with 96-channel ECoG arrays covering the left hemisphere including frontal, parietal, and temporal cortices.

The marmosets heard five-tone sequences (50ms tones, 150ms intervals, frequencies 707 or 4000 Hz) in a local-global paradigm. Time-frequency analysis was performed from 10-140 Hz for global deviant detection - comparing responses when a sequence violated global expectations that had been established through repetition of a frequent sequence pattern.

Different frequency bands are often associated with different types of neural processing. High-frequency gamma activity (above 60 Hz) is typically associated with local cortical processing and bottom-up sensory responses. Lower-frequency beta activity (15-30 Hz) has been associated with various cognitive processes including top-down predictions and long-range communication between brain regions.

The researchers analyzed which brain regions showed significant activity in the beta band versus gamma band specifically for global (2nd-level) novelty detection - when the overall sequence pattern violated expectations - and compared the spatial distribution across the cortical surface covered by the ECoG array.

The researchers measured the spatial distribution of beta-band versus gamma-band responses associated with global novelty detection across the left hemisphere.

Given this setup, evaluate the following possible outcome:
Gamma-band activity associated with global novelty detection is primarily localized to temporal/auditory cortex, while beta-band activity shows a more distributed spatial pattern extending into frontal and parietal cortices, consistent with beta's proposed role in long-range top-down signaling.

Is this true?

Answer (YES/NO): NO